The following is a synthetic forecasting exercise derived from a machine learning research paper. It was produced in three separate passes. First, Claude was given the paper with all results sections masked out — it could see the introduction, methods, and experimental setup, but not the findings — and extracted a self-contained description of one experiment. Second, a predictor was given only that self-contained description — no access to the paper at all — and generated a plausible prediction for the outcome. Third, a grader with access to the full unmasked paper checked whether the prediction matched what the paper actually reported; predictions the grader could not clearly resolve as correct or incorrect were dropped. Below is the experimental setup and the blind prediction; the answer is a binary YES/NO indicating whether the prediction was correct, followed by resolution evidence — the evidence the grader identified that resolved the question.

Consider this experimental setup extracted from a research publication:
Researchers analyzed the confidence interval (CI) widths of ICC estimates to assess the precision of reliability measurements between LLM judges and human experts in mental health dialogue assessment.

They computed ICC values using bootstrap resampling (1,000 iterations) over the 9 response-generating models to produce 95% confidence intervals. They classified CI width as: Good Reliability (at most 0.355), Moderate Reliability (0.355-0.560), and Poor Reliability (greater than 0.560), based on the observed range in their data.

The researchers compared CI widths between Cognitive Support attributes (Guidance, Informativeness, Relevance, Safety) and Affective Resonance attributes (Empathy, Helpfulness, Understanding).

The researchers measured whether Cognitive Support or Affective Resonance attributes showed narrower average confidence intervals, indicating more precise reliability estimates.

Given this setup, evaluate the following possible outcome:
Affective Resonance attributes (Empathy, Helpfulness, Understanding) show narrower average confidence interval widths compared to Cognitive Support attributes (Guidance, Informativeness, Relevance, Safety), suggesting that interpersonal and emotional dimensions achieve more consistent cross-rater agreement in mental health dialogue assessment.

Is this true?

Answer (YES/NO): NO